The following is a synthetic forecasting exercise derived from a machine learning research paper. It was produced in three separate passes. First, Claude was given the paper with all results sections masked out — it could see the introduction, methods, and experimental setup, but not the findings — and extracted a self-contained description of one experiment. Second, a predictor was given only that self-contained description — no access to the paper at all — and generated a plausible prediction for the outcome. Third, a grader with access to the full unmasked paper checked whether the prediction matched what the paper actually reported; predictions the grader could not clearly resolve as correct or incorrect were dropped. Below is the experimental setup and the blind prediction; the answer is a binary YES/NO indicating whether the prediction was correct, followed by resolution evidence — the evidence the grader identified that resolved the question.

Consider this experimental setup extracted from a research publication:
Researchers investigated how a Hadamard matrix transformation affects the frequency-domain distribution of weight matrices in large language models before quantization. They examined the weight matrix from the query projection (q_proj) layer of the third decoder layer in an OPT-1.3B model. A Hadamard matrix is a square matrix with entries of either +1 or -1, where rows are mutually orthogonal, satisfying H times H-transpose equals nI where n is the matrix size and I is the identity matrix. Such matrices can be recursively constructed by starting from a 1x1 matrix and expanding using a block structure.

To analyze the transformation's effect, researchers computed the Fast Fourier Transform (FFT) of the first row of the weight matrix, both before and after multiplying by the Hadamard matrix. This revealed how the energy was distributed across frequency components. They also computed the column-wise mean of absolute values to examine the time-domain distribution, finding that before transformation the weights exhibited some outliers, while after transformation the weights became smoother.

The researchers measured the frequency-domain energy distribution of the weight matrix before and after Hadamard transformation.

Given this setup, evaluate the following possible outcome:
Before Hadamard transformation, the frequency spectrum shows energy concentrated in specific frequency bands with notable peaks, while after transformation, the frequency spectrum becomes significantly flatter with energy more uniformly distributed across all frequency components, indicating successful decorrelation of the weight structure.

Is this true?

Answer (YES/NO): NO